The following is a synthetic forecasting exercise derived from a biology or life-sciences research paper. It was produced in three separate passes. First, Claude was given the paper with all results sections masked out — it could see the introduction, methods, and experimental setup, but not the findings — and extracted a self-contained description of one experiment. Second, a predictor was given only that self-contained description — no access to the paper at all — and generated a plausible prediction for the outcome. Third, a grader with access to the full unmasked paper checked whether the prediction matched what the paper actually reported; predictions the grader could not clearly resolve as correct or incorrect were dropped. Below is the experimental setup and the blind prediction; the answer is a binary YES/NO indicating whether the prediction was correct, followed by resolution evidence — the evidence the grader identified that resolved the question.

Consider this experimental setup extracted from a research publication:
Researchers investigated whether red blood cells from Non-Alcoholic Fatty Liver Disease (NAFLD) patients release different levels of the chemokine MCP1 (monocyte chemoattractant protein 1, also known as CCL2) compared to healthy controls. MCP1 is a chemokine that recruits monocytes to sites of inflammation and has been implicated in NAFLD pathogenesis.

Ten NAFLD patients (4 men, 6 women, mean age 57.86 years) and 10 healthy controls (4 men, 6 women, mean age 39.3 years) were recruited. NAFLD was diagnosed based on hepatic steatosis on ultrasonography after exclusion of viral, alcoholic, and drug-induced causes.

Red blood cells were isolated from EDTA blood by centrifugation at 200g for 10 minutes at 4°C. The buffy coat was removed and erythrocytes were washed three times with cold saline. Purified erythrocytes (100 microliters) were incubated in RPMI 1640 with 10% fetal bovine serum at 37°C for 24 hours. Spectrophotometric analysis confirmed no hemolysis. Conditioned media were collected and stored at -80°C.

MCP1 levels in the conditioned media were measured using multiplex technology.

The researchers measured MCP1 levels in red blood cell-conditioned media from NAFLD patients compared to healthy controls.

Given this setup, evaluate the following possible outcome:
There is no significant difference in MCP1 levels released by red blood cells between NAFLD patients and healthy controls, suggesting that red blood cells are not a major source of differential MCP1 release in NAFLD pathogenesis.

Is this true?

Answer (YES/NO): NO